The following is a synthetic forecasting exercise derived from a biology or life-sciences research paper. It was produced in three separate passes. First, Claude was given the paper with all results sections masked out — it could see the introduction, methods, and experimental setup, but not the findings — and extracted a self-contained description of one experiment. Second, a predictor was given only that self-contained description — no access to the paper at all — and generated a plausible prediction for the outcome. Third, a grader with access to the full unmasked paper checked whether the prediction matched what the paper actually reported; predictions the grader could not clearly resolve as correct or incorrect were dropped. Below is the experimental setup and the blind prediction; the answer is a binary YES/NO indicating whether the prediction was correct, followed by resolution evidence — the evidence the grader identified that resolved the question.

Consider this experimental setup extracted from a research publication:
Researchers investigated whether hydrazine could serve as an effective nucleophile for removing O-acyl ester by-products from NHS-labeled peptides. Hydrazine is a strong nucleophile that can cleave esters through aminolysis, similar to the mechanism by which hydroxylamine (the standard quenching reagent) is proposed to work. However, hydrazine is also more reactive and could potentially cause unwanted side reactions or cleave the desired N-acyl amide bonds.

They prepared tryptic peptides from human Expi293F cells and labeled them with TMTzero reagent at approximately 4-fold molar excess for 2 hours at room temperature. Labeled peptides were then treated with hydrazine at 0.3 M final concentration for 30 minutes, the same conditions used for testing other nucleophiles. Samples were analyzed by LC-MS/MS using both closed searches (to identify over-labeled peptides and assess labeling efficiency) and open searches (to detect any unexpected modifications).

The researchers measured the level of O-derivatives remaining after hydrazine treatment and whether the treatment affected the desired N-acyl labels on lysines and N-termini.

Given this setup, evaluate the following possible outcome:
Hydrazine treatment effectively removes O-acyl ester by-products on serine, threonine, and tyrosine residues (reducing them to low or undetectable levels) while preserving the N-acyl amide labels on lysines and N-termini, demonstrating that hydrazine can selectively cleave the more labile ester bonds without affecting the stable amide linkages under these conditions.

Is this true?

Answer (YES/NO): NO